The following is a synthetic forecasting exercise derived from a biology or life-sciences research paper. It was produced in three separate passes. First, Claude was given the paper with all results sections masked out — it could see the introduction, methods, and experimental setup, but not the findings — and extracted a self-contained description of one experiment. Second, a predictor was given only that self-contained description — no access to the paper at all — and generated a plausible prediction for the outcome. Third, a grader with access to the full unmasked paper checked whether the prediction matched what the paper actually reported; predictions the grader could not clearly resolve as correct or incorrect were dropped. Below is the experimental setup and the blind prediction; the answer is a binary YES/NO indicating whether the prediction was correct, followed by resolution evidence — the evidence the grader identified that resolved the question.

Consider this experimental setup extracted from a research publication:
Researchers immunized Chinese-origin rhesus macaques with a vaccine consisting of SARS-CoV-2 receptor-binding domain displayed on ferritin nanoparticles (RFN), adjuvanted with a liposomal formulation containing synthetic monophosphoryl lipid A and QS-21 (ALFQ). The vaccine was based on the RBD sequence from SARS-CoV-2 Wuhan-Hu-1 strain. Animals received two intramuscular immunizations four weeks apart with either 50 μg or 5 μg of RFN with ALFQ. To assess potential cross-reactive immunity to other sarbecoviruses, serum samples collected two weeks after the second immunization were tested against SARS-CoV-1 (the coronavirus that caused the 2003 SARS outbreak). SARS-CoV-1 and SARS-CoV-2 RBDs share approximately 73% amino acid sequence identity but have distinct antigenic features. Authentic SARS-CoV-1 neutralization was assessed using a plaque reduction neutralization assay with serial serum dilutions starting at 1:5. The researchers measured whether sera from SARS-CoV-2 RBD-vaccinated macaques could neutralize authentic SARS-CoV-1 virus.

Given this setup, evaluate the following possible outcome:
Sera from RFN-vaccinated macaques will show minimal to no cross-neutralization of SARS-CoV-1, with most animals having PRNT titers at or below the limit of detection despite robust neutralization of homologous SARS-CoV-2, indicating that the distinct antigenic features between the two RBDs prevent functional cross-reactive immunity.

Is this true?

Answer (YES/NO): NO